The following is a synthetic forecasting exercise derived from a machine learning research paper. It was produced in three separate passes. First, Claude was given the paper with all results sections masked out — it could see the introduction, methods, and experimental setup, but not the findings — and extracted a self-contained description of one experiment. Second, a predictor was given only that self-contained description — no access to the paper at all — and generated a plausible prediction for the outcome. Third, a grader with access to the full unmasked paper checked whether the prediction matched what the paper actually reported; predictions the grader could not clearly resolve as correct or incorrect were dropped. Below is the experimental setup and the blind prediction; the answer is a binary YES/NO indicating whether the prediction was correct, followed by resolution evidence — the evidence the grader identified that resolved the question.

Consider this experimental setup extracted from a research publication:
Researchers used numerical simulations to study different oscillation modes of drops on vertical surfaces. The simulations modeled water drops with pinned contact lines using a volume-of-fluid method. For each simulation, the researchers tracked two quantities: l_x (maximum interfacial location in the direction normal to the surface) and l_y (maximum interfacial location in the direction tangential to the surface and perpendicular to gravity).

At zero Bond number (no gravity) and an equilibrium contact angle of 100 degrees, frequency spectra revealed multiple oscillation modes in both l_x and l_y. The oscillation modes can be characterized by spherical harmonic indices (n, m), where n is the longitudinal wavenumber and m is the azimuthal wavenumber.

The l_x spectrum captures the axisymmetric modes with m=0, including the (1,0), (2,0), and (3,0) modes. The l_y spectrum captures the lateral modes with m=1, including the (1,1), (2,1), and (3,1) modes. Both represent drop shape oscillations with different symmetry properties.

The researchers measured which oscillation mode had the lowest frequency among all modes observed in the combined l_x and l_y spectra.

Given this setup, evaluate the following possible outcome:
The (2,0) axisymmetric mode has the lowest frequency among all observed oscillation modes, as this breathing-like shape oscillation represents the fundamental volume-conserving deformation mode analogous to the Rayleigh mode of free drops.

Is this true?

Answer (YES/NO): NO